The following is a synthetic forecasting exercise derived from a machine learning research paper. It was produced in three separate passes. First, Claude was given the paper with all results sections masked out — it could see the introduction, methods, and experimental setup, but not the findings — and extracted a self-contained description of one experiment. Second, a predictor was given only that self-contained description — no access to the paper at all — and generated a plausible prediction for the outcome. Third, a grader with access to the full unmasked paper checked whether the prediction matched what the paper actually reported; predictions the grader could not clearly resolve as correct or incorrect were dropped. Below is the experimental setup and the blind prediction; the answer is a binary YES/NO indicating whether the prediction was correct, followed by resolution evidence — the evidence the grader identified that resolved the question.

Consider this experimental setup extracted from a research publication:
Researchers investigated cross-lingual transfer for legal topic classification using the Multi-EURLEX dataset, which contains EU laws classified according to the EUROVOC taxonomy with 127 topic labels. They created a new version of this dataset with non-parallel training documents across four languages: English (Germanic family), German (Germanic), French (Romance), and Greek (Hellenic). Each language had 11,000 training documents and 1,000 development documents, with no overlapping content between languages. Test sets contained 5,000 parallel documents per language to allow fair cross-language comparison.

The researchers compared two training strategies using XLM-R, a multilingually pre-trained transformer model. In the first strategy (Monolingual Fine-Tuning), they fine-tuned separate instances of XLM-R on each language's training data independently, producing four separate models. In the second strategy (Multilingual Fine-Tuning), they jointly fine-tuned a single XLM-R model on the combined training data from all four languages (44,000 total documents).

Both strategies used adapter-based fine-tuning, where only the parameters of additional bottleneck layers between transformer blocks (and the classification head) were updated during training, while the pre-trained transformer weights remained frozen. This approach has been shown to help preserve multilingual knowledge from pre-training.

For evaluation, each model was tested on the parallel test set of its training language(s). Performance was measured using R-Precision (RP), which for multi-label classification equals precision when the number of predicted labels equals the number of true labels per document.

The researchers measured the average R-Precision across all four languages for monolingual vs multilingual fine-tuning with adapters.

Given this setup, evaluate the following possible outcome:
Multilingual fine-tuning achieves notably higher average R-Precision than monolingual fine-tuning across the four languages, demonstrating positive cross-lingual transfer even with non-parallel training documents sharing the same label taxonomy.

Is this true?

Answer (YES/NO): YES